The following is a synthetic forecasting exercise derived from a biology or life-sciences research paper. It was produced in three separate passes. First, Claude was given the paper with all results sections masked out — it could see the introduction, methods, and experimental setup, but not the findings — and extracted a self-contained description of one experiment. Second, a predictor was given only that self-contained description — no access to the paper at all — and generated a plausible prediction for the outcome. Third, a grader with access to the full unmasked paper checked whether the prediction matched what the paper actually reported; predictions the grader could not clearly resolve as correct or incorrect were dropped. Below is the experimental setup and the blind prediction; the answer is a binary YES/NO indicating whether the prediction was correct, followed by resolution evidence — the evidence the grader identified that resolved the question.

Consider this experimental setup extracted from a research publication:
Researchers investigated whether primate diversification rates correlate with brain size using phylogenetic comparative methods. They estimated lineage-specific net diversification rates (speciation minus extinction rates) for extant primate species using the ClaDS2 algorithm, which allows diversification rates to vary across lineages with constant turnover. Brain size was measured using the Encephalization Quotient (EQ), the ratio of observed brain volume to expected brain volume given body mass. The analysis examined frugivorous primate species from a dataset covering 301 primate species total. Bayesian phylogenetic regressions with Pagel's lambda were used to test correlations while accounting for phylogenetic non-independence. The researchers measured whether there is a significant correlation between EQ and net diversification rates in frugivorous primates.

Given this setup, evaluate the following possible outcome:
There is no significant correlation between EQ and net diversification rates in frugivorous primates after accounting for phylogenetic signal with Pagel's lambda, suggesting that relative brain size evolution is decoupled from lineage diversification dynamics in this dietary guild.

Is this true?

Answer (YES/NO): YES